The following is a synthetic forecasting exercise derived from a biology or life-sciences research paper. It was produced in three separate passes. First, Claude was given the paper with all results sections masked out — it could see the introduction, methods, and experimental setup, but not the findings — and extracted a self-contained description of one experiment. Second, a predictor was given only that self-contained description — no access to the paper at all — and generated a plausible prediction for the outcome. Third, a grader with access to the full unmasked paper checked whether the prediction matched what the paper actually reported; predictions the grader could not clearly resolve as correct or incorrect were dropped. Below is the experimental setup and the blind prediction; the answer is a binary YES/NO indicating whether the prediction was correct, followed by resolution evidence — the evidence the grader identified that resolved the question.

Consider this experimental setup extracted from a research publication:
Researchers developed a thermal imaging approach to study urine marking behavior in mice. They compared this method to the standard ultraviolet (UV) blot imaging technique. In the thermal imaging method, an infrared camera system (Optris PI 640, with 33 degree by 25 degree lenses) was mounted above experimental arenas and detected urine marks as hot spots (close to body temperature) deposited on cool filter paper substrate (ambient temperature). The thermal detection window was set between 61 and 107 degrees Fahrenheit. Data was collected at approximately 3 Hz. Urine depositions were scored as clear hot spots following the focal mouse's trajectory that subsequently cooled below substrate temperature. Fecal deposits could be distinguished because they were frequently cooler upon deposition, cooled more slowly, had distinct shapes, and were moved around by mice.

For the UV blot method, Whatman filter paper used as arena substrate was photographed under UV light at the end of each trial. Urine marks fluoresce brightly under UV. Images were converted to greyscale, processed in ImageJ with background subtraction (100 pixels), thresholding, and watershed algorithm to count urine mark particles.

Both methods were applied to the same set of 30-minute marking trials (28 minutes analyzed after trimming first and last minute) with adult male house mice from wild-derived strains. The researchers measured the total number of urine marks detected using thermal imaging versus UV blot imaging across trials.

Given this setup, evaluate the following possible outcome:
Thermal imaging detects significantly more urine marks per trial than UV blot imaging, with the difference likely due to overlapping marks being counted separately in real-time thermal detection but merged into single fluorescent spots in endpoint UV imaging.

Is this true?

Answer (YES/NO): NO